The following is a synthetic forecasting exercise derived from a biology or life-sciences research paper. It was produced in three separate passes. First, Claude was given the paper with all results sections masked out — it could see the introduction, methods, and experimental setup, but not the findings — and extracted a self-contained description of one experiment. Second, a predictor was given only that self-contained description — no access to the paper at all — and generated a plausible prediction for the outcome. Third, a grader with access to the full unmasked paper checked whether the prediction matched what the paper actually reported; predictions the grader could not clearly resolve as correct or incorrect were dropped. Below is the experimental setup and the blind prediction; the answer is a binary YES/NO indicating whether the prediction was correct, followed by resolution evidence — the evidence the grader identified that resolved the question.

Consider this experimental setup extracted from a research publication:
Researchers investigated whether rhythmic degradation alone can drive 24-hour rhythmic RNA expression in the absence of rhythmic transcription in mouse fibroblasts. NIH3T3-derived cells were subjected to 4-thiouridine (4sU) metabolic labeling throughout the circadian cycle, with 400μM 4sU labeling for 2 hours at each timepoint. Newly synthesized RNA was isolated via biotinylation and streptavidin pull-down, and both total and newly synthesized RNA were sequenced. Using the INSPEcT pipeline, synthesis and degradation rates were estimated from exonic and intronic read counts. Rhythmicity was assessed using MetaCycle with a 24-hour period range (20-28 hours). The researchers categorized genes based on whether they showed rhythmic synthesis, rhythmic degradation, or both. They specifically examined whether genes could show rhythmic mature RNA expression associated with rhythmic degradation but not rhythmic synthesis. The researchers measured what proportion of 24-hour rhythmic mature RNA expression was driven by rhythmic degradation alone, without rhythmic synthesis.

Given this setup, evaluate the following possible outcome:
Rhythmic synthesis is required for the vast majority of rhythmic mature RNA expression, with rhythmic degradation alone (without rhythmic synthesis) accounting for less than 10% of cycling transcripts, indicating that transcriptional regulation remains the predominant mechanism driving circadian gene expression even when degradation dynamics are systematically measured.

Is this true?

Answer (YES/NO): NO